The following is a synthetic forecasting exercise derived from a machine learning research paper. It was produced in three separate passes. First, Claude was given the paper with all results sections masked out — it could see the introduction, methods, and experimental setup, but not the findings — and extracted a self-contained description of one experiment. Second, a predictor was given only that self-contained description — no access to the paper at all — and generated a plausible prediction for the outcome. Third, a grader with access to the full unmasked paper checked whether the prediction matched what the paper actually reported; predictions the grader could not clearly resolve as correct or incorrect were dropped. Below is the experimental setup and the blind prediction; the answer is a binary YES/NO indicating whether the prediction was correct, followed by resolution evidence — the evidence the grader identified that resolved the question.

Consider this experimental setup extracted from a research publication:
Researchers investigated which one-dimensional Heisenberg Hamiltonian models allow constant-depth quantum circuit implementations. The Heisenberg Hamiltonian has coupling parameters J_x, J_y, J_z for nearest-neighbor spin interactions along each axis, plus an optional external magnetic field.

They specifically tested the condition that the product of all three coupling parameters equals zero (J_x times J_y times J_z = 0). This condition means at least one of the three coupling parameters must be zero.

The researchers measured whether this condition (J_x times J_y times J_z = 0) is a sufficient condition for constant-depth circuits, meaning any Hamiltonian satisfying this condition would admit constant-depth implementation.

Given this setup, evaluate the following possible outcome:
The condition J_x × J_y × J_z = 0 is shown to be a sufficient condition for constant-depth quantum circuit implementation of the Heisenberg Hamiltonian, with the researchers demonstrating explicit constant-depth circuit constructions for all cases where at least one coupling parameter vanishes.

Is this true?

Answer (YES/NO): NO